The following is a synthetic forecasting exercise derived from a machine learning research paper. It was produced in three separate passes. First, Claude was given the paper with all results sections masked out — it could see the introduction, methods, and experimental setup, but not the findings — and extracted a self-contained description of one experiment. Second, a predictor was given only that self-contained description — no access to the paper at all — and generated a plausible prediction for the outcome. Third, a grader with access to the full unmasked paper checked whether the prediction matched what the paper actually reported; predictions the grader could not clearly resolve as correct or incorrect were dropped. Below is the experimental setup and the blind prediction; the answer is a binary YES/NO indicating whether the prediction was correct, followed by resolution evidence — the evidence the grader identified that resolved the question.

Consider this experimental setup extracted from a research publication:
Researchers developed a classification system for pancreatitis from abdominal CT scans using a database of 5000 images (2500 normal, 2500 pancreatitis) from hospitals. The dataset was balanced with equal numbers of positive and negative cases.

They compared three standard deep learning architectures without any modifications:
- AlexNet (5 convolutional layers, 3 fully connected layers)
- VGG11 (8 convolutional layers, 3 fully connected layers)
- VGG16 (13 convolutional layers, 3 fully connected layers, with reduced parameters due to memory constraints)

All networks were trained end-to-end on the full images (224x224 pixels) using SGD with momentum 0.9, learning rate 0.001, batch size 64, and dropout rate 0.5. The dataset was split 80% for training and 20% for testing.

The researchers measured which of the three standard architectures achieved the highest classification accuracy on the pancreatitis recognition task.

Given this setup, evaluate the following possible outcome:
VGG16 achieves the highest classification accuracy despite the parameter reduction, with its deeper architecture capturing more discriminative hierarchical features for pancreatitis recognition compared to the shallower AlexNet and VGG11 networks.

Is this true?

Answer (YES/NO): NO